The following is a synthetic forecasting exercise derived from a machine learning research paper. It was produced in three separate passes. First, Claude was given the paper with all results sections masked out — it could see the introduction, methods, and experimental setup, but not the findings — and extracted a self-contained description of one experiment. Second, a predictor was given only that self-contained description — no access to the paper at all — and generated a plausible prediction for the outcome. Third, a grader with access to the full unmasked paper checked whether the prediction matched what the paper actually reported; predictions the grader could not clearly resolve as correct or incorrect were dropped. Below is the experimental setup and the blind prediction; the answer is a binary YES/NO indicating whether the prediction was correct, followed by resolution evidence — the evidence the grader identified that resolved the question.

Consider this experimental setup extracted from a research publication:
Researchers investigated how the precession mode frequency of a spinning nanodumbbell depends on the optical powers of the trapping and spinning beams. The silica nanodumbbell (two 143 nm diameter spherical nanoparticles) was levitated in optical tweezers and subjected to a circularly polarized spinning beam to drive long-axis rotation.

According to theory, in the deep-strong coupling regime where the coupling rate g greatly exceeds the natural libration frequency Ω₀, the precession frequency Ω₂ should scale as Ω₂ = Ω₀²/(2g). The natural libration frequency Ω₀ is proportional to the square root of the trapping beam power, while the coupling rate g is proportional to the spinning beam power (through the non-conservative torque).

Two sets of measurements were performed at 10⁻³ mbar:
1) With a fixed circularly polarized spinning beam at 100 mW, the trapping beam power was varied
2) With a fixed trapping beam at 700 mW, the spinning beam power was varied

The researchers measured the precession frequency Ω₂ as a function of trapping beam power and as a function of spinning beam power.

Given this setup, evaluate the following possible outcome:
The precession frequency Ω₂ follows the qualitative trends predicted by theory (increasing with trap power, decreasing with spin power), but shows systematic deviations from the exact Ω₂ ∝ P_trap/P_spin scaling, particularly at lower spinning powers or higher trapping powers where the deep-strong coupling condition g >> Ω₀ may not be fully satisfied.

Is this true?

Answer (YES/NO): NO